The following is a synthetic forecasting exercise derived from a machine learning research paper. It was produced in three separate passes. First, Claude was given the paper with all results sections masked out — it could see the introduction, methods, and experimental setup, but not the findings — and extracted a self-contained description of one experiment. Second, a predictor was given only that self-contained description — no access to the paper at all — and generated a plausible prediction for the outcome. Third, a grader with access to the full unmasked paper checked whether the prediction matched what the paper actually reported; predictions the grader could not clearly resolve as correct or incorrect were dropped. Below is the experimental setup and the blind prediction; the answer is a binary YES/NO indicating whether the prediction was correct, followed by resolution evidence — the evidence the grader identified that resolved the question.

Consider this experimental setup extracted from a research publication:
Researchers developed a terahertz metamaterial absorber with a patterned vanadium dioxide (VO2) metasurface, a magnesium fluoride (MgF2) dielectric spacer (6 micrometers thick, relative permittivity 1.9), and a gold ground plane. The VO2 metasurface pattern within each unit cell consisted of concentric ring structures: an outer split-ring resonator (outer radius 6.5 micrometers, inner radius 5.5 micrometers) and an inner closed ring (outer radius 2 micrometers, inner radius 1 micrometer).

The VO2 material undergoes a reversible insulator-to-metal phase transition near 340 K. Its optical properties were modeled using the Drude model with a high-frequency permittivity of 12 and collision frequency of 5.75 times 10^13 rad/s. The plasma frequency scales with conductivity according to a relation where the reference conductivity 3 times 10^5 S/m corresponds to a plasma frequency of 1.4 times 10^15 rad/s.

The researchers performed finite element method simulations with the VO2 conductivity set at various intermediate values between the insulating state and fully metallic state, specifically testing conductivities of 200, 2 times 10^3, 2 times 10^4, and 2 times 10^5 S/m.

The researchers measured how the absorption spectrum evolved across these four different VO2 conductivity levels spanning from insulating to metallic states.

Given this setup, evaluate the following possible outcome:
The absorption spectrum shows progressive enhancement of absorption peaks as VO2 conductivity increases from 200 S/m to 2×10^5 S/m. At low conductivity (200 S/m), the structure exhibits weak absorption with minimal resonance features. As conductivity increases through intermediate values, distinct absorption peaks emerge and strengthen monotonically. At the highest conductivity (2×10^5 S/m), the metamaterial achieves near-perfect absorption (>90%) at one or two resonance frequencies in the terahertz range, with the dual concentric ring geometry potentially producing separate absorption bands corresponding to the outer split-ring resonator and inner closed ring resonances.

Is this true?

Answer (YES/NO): NO